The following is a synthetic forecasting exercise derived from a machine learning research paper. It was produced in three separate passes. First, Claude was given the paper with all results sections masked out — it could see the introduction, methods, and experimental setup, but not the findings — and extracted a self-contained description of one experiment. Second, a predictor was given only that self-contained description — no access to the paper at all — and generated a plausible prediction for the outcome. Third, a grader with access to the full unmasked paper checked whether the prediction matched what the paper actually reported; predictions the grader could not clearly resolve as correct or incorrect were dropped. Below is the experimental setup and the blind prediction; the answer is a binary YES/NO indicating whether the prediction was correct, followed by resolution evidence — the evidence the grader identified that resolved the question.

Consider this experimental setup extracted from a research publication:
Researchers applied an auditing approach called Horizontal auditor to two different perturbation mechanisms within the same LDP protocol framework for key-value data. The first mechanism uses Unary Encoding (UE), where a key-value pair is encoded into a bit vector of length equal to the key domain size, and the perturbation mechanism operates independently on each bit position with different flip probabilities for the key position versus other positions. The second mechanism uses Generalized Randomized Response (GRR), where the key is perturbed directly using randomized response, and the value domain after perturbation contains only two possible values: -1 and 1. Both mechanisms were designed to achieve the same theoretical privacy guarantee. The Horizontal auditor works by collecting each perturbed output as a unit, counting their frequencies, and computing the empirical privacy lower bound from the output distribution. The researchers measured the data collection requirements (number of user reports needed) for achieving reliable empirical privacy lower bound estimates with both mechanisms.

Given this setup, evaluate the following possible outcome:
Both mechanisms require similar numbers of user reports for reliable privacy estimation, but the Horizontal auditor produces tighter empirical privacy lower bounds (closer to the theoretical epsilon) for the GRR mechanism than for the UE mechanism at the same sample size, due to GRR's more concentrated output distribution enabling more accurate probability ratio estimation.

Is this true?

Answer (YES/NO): NO